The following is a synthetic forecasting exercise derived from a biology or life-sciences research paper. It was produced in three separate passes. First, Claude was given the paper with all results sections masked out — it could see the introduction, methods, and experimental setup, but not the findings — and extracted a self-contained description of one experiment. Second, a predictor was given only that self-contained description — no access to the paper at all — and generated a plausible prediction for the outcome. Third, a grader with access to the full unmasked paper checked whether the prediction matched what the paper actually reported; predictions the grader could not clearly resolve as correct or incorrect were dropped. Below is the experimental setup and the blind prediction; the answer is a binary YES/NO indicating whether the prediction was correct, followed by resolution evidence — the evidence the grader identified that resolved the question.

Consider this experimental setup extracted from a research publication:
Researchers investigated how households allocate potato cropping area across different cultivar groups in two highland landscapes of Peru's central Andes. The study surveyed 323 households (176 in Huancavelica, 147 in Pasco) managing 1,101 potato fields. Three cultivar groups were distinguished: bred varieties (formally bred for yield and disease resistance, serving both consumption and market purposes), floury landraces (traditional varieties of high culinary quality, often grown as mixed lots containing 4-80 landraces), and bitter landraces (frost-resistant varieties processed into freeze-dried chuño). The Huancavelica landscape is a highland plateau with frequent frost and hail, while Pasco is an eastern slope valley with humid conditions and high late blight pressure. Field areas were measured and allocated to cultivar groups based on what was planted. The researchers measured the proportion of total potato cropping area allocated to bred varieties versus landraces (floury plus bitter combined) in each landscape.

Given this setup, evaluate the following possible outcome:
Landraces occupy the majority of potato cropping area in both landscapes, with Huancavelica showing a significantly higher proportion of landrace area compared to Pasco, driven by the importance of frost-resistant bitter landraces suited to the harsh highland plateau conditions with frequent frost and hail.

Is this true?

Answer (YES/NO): NO